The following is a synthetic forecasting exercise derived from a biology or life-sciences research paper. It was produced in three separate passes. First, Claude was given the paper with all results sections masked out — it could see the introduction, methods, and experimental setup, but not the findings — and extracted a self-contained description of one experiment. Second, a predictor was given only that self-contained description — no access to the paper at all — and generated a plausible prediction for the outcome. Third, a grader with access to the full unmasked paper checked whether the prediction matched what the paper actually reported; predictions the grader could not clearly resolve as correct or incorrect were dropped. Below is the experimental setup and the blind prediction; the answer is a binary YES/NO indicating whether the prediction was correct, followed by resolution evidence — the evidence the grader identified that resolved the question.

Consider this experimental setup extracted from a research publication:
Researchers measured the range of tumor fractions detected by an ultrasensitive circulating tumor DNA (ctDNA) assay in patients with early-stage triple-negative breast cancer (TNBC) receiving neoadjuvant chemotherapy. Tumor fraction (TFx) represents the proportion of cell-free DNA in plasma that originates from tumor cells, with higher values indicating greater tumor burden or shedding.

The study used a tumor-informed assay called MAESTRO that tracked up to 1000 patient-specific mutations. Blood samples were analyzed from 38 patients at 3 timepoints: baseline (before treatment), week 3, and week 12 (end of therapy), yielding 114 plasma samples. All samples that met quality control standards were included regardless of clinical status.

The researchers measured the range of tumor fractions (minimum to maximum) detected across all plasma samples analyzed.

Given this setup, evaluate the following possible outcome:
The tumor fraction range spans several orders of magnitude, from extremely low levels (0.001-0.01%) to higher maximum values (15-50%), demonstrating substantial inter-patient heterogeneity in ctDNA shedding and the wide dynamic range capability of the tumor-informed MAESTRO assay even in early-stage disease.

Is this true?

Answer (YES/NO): NO